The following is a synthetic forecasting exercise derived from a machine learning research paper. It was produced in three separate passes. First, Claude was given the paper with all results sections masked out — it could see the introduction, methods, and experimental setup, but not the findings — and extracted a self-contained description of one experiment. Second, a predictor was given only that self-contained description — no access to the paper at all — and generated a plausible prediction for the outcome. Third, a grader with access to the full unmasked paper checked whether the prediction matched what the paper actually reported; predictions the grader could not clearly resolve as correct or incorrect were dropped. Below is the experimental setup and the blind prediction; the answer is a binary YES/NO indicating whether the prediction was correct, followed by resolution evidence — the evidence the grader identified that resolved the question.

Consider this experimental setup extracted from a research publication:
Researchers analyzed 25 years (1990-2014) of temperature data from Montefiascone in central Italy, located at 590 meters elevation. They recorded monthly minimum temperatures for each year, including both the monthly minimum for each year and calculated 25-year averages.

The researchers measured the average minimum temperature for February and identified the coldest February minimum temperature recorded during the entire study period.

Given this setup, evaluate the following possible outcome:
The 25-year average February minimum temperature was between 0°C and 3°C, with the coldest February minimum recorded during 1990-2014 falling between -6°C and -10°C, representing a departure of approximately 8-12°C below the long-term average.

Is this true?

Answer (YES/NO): NO